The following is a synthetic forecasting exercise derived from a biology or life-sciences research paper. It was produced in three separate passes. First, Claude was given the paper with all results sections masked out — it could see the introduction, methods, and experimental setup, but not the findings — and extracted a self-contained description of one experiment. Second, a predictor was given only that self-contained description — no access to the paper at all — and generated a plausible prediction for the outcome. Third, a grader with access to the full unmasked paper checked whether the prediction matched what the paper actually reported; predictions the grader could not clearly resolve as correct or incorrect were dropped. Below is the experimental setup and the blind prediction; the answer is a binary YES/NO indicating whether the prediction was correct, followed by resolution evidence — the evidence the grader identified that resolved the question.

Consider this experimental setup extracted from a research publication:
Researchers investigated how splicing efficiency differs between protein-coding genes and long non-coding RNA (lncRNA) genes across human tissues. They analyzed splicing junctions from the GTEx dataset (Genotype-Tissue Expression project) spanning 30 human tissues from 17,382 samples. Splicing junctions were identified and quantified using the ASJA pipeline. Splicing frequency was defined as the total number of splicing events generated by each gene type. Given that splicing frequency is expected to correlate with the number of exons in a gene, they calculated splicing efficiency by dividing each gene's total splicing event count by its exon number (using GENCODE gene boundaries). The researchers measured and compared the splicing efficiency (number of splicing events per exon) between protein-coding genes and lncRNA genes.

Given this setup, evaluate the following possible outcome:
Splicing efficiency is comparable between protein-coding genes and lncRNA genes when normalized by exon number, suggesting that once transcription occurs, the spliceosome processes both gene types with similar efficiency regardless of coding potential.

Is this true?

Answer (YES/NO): NO